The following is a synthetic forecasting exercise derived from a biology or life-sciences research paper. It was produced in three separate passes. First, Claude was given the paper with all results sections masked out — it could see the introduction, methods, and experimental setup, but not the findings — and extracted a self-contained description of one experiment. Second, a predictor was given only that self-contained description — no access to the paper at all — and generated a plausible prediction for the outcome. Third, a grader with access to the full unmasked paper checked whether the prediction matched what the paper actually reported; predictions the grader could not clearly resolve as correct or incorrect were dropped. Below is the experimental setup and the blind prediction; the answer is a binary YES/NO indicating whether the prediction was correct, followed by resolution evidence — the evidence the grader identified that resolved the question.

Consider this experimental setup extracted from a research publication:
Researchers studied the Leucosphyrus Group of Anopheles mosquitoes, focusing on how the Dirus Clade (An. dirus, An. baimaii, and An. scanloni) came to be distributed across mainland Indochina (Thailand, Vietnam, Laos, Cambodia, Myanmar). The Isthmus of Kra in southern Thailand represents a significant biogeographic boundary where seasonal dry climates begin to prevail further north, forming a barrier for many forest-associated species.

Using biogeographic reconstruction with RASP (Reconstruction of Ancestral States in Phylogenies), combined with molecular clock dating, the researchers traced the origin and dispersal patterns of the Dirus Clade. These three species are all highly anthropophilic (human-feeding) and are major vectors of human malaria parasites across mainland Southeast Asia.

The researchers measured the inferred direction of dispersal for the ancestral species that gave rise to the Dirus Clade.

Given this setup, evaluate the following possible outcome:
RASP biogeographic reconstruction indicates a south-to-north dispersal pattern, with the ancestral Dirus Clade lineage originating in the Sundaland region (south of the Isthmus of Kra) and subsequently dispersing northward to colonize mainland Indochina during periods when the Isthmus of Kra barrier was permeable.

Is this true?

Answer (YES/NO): YES